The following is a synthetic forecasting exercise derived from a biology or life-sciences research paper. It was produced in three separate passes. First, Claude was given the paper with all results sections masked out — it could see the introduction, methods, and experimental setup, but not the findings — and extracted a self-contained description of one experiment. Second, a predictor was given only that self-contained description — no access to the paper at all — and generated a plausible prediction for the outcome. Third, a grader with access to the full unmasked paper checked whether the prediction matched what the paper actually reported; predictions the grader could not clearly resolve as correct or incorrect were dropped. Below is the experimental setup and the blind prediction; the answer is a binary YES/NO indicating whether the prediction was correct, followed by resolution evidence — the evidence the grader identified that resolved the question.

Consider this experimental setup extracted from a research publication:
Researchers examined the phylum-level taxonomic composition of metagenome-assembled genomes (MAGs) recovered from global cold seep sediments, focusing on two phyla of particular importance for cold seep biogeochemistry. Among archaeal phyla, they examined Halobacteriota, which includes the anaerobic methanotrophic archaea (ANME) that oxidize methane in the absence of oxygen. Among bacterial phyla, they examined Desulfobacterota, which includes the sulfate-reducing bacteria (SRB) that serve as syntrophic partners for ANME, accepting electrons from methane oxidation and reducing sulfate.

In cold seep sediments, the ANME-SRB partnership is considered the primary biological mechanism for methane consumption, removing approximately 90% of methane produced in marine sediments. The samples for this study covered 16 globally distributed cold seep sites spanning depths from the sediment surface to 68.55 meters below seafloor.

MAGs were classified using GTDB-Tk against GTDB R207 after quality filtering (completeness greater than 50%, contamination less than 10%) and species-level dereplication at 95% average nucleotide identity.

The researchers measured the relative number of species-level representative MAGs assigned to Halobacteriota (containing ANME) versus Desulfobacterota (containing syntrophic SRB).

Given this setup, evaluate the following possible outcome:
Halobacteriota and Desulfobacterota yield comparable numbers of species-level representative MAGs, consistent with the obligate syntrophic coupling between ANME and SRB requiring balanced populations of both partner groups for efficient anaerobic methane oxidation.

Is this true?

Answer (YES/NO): NO